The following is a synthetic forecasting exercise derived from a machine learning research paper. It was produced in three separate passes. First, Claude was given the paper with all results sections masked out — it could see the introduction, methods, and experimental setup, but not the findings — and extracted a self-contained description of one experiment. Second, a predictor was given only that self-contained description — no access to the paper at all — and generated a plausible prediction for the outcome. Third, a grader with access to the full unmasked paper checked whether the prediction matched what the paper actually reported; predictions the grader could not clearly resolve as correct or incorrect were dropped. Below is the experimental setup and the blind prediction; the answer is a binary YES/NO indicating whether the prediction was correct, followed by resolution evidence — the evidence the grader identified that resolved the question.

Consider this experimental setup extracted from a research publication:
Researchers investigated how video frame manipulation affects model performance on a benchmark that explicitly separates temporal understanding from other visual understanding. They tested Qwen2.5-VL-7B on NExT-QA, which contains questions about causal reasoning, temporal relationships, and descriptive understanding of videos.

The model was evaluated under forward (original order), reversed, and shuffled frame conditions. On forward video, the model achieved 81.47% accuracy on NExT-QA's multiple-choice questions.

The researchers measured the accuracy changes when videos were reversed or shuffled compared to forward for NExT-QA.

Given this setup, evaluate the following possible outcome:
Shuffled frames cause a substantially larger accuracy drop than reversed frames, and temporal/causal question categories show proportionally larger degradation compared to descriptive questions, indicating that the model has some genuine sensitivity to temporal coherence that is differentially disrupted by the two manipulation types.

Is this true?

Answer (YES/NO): NO